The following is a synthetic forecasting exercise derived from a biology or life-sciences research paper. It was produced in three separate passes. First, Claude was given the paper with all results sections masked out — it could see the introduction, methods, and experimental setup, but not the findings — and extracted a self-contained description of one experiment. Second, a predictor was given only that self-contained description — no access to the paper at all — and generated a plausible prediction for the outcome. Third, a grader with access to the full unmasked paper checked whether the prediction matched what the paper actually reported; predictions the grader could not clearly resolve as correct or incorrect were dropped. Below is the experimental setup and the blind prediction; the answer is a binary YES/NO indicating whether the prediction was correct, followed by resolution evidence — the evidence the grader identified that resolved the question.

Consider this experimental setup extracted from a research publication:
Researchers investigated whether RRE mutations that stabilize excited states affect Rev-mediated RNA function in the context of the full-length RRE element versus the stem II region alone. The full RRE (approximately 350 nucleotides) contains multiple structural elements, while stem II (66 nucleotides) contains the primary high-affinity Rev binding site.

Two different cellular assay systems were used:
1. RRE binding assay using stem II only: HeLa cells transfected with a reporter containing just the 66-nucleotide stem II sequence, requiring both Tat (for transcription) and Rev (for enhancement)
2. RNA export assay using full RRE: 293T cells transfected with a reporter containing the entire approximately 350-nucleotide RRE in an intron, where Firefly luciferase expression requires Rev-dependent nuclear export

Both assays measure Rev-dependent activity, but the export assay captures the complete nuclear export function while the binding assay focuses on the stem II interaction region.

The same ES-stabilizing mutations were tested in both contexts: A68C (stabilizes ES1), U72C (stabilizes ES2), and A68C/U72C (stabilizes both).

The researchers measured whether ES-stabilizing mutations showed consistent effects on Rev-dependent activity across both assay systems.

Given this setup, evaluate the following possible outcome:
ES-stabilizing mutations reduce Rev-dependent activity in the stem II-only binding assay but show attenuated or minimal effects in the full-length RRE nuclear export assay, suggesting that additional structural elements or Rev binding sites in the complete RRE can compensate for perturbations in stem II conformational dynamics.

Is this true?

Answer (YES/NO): NO